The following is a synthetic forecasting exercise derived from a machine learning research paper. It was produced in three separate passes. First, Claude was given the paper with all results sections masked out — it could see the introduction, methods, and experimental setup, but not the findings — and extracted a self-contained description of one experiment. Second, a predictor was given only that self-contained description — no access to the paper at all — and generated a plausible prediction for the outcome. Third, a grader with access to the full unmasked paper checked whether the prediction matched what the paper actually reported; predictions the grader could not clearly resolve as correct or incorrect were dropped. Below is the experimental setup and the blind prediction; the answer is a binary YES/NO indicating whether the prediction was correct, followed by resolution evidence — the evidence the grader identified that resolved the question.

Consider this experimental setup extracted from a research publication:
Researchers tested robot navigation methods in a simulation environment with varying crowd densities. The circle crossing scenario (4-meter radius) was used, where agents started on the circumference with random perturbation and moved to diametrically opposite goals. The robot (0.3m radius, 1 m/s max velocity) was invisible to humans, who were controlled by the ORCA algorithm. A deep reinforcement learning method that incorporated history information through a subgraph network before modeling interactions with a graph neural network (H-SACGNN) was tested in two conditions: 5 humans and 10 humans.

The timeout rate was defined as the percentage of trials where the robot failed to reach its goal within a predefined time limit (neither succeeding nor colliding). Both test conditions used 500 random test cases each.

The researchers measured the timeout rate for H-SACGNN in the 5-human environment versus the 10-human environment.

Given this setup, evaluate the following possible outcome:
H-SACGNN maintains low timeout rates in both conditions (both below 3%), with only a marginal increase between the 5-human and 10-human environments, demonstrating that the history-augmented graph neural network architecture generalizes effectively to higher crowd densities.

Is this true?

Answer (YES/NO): YES